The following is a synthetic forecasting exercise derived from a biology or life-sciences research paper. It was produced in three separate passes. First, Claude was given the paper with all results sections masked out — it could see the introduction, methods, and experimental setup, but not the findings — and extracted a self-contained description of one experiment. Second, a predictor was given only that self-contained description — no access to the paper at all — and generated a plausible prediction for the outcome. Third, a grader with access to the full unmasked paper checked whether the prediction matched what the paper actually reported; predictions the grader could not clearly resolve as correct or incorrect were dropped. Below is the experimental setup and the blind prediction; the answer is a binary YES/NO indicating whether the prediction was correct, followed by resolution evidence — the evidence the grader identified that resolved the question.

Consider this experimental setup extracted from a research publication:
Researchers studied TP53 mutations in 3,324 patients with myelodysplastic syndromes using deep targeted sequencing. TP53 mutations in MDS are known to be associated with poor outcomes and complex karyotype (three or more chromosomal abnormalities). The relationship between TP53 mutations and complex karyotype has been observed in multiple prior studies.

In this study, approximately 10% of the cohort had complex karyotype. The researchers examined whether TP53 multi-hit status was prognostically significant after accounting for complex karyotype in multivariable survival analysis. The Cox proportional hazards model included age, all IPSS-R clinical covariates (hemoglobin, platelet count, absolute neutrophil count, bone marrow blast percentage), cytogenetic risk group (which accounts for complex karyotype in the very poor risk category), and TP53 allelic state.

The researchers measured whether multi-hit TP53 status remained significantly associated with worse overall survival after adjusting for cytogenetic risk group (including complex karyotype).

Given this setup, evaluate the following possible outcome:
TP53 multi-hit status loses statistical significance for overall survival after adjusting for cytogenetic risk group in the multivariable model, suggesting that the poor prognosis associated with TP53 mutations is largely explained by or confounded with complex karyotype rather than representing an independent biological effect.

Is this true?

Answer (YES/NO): NO